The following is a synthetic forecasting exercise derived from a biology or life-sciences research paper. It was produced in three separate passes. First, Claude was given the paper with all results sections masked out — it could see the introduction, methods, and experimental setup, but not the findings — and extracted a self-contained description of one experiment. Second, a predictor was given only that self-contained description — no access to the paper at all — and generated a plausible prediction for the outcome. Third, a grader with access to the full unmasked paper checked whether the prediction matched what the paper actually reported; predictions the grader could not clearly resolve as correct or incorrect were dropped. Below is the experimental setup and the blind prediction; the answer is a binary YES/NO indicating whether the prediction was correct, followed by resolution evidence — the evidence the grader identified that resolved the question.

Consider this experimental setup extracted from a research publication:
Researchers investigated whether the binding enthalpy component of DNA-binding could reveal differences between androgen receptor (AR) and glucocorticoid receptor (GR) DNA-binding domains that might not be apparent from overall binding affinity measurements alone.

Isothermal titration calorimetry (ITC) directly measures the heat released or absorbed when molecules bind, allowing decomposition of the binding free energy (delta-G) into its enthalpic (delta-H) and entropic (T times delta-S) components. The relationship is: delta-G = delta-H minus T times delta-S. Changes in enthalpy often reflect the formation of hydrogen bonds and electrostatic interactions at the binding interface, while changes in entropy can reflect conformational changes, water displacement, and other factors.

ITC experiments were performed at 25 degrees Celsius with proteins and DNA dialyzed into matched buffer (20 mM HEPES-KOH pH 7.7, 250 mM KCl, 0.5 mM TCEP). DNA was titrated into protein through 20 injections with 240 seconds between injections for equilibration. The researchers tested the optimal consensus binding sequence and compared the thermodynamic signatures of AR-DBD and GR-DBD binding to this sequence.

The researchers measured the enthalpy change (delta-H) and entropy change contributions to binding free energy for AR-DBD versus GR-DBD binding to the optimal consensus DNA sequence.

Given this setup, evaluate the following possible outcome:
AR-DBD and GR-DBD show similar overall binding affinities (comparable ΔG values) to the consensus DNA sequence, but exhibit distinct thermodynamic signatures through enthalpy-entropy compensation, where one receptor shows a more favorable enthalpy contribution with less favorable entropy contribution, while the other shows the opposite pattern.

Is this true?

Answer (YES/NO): NO